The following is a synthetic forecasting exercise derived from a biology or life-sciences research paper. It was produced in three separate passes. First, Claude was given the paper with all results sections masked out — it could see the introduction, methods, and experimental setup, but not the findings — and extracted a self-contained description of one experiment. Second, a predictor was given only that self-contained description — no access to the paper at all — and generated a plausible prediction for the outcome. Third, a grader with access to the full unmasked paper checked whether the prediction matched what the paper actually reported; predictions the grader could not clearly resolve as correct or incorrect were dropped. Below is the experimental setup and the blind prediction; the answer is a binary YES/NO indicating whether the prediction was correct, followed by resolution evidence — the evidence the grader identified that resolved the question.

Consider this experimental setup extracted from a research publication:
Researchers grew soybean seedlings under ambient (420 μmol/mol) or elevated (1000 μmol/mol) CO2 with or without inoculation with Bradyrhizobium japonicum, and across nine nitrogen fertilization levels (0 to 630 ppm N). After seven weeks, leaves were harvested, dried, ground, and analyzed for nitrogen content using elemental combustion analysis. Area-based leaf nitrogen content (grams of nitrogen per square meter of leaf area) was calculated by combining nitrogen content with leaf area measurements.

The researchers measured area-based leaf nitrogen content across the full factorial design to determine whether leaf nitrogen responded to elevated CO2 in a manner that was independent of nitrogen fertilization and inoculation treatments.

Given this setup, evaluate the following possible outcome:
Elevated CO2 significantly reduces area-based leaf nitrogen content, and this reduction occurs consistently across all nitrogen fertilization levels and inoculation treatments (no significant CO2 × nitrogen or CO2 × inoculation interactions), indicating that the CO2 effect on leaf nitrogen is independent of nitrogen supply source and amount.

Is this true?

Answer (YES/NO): NO